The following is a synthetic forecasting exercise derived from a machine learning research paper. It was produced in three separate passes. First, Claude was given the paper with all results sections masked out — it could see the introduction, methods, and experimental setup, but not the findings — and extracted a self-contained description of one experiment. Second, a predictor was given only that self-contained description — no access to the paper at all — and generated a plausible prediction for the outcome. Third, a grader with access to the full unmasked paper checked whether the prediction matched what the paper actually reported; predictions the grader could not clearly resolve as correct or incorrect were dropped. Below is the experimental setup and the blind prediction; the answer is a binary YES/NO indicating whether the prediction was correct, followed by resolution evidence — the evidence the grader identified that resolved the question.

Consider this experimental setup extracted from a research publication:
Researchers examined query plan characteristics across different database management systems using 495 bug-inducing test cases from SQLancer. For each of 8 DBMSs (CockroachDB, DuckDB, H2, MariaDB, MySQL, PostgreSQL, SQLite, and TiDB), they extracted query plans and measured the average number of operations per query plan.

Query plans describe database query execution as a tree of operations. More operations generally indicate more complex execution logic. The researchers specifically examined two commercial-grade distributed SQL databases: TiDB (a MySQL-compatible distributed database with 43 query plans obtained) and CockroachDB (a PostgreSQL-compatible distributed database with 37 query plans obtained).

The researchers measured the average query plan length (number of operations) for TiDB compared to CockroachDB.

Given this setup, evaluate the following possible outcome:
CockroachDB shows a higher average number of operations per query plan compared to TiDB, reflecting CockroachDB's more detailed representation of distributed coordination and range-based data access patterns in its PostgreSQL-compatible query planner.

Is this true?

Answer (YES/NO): NO